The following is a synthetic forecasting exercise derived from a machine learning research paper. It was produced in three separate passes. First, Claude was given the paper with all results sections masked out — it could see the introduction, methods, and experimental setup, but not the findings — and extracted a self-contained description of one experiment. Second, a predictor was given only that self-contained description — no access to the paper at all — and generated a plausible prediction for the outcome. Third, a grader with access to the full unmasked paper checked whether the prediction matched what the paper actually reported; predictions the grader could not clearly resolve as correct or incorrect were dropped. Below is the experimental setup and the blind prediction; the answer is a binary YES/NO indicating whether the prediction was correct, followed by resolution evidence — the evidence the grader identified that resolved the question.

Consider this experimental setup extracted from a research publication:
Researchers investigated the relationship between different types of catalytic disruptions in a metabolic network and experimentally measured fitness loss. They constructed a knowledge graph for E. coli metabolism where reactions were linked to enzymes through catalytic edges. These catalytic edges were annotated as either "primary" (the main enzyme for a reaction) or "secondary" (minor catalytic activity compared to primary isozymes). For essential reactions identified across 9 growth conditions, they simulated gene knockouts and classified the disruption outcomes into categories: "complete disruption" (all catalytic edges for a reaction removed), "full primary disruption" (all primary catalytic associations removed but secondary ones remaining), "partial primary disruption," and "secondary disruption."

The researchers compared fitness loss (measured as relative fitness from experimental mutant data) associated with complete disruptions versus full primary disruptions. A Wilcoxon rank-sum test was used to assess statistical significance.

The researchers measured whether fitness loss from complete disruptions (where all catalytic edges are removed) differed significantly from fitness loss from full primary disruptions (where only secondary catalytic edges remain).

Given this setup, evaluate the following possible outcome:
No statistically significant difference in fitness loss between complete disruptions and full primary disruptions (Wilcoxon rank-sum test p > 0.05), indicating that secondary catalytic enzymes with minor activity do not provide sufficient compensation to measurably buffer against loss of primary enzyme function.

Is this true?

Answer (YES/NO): YES